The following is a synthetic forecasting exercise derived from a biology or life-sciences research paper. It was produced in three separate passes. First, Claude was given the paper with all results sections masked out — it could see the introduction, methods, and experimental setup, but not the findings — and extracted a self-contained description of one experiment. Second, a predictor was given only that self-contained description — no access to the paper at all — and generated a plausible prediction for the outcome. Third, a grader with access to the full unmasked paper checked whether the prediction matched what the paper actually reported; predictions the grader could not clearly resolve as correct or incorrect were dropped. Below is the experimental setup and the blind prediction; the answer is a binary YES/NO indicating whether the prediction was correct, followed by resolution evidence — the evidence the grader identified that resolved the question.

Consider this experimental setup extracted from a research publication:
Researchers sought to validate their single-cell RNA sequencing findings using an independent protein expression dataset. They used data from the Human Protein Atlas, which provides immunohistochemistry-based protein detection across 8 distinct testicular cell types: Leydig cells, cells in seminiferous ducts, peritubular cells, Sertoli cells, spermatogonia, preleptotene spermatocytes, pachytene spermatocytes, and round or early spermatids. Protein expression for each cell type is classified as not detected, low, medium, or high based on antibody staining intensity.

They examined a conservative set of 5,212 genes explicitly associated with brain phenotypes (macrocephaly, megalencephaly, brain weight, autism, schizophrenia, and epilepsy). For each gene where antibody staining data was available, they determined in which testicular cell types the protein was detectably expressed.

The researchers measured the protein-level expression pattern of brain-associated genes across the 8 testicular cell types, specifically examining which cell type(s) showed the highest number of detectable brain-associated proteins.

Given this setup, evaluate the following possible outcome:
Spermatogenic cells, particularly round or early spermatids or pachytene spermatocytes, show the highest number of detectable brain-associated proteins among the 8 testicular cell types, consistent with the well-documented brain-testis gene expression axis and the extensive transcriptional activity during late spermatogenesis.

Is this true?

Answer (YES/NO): NO